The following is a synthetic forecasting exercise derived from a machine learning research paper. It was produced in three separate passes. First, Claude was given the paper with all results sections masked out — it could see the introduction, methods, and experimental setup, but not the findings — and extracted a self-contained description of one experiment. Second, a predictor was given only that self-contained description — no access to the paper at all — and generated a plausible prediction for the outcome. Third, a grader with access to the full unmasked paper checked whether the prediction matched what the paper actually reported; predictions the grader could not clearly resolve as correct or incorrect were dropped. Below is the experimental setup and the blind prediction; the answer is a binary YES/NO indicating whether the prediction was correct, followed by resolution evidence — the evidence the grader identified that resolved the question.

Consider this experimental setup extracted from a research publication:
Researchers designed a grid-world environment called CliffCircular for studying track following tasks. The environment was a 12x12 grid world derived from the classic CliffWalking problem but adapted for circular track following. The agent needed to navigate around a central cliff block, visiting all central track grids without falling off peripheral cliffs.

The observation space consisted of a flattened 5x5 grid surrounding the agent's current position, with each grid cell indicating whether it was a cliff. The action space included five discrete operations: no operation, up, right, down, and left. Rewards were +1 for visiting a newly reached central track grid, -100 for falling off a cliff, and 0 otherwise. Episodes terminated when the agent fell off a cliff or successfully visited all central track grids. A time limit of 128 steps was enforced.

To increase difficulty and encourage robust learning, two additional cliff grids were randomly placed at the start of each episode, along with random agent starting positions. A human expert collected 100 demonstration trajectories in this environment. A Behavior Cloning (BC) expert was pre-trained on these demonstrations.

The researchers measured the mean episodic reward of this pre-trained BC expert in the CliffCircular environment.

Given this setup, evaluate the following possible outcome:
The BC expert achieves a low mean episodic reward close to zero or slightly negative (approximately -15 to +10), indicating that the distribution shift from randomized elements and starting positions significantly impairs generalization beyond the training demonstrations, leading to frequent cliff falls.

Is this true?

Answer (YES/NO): YES